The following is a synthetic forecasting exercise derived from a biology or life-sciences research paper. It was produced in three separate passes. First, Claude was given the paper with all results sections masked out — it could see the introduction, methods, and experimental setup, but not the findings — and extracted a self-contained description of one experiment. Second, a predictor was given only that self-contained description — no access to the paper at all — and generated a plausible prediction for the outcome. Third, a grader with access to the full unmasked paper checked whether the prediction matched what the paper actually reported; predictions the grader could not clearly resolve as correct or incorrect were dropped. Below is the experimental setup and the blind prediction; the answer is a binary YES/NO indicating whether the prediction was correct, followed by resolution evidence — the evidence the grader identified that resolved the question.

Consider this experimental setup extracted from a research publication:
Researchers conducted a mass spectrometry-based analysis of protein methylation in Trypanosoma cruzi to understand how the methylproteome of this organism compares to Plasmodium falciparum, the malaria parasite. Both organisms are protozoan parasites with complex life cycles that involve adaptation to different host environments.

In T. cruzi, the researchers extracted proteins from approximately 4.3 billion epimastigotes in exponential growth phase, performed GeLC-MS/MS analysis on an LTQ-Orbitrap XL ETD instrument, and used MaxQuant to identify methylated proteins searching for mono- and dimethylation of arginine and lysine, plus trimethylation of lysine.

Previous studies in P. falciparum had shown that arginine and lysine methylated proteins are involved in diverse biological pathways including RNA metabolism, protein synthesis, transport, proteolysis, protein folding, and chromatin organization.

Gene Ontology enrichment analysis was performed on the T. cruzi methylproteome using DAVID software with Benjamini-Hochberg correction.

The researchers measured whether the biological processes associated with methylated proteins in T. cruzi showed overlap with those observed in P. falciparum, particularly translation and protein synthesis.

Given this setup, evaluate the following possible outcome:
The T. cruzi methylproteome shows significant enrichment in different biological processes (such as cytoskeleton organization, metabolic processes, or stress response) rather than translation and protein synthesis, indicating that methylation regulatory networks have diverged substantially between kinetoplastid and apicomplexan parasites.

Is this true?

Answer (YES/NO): NO